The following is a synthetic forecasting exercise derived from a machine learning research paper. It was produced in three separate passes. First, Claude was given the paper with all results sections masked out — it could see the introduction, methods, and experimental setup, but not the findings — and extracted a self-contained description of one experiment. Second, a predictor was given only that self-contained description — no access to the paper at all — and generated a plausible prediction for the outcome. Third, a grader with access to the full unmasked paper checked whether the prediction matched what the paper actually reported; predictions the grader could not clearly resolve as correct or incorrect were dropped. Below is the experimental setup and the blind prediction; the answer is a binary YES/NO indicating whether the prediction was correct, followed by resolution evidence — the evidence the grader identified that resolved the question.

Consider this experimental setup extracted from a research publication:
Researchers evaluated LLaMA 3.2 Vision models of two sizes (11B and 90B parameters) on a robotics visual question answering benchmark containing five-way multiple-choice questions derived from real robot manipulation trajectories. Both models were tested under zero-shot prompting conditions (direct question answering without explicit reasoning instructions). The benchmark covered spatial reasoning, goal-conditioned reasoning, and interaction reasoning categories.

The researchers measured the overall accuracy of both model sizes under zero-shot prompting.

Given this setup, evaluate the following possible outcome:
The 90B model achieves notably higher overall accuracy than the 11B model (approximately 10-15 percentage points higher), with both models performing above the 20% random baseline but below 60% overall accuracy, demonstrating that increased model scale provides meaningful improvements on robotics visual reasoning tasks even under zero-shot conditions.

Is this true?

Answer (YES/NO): NO